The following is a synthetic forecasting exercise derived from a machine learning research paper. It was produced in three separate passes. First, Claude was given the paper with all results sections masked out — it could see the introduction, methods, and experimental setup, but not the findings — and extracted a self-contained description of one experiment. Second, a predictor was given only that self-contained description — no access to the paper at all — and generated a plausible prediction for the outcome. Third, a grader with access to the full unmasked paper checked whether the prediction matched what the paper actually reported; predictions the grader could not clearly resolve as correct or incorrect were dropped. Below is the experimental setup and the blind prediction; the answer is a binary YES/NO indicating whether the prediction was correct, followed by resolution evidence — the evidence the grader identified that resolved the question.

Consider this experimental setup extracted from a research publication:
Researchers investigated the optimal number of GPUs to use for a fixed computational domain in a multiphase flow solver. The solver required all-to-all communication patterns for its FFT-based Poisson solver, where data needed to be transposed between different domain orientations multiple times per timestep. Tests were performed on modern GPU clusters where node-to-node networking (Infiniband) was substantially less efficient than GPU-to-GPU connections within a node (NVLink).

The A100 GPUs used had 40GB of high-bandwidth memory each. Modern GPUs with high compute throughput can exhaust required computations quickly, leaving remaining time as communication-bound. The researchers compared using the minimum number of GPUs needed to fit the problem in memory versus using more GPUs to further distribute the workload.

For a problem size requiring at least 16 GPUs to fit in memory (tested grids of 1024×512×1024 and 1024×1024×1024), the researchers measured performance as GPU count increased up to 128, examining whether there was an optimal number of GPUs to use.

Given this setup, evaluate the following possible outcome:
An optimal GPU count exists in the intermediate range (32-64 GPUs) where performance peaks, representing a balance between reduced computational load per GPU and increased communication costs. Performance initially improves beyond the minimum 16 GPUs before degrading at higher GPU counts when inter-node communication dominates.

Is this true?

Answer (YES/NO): NO